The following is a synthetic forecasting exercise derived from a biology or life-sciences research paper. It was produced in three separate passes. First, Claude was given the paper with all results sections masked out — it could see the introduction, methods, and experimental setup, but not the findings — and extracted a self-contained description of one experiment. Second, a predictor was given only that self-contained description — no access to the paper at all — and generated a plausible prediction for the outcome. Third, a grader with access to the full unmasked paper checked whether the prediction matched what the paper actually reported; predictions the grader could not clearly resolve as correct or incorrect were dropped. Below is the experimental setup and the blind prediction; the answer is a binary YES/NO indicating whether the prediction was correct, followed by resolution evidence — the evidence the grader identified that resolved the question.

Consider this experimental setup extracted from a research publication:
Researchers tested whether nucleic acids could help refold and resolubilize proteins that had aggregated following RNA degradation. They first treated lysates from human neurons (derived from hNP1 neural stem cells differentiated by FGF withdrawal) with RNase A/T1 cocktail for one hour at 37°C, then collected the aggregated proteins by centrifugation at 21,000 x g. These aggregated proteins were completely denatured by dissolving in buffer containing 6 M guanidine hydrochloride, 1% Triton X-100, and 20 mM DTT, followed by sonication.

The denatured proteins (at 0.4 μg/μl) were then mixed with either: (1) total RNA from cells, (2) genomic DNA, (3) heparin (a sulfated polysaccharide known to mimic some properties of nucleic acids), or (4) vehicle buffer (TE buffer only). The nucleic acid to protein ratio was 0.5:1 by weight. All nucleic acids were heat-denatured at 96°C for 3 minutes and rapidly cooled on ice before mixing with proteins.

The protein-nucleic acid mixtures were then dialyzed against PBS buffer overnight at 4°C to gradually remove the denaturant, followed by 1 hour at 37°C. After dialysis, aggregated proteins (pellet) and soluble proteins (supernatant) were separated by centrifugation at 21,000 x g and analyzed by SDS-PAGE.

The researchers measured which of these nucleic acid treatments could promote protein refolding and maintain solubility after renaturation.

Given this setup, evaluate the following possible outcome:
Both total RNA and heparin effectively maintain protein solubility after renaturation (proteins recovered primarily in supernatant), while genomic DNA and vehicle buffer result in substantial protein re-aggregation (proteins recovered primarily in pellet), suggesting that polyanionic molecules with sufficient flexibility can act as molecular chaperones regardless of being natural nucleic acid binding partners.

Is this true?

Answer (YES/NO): NO